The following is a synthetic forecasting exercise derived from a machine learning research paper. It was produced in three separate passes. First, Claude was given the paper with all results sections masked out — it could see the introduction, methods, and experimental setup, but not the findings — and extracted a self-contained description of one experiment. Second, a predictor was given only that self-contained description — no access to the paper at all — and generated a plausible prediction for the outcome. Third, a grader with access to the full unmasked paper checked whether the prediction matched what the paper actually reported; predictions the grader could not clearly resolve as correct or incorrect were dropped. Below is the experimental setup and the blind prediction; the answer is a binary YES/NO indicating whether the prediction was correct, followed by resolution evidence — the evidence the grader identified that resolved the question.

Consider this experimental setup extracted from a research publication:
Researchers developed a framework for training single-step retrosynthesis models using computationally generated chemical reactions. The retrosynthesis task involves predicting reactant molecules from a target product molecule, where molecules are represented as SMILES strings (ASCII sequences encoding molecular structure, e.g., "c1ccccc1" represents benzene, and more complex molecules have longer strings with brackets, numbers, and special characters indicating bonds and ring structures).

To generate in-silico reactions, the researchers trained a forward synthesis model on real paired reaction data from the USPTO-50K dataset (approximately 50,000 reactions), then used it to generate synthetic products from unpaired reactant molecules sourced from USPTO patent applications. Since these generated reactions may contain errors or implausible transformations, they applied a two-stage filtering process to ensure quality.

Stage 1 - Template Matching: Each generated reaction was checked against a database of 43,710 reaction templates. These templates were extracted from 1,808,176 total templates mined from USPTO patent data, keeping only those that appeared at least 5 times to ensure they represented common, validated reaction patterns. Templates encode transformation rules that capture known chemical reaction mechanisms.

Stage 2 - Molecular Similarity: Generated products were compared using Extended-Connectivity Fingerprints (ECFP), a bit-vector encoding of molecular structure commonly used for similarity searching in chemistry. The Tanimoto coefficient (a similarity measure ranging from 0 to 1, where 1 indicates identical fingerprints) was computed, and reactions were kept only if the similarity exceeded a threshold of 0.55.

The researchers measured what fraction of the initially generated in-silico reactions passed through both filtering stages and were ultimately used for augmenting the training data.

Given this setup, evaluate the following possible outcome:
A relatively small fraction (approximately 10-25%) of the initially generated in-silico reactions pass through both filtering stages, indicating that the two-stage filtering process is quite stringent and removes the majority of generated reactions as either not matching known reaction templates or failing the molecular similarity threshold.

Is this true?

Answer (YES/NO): NO